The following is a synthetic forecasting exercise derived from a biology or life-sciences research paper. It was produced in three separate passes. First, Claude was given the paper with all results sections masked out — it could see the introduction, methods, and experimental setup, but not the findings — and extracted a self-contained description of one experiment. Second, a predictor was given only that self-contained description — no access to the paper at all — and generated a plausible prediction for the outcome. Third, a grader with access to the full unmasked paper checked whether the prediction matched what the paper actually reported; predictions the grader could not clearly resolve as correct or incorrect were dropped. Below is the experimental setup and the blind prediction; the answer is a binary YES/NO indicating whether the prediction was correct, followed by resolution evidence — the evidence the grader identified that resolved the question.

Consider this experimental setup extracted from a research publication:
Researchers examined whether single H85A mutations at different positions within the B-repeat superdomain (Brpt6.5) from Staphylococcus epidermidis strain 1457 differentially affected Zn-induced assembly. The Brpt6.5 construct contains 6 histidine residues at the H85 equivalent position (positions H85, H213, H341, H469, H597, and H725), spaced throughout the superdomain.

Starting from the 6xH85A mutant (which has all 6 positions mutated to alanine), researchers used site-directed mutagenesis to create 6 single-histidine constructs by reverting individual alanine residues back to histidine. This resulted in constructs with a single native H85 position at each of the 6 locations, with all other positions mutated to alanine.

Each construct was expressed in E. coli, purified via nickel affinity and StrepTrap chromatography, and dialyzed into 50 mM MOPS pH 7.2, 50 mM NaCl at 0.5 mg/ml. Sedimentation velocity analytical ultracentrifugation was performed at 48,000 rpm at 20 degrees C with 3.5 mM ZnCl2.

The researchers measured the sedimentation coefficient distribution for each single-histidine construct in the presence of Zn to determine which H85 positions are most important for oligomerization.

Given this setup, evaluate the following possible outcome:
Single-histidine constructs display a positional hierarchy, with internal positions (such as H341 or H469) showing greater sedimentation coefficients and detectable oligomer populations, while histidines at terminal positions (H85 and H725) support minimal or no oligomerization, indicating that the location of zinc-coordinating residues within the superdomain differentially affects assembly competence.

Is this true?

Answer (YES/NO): NO